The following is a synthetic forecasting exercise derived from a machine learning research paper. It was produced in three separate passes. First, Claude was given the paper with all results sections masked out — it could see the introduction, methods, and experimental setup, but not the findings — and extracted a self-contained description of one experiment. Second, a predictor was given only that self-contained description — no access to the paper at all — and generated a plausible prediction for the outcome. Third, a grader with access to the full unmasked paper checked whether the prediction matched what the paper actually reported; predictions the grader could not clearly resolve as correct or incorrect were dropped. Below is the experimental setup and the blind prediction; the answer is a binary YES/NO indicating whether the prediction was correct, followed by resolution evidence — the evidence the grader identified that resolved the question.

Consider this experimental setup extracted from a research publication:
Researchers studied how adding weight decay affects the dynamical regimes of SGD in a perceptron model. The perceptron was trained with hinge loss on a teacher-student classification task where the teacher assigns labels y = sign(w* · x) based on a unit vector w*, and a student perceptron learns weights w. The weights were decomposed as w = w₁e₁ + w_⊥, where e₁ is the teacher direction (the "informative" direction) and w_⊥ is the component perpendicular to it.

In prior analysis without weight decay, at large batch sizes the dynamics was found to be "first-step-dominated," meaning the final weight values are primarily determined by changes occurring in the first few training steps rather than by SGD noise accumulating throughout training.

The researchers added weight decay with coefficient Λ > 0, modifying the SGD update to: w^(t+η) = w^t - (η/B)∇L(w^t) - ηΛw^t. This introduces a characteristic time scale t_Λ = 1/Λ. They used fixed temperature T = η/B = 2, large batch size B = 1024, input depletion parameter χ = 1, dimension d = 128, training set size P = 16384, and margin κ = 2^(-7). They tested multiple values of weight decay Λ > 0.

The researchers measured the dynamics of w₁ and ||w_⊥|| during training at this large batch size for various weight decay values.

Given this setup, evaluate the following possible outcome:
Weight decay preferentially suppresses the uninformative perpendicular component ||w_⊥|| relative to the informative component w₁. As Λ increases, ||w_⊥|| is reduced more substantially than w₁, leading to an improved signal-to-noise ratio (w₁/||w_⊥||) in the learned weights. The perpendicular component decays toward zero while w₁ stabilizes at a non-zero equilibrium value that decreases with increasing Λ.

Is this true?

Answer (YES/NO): NO